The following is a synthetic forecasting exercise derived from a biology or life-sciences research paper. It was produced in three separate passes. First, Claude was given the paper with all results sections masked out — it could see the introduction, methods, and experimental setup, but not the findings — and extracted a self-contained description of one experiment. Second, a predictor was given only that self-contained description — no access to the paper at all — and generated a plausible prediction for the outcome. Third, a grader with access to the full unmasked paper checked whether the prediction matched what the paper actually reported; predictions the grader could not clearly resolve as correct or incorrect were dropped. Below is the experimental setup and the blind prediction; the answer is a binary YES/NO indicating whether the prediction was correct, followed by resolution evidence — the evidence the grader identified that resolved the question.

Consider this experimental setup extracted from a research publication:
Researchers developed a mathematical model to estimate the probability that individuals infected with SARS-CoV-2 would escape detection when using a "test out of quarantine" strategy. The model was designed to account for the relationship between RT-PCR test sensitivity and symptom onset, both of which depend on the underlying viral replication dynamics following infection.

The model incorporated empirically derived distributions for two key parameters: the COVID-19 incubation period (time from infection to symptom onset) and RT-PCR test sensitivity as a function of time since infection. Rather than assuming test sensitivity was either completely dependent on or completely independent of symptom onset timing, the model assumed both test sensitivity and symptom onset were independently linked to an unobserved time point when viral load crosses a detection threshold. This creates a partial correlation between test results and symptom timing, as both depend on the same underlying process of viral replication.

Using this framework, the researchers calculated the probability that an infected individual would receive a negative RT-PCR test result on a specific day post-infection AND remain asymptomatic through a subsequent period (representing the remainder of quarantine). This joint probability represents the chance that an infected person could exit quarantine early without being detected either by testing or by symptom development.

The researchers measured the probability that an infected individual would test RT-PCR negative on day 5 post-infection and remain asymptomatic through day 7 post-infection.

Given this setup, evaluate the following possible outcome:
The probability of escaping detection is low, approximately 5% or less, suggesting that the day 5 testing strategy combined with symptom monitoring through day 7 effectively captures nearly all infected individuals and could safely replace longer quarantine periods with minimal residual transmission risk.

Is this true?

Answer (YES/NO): NO